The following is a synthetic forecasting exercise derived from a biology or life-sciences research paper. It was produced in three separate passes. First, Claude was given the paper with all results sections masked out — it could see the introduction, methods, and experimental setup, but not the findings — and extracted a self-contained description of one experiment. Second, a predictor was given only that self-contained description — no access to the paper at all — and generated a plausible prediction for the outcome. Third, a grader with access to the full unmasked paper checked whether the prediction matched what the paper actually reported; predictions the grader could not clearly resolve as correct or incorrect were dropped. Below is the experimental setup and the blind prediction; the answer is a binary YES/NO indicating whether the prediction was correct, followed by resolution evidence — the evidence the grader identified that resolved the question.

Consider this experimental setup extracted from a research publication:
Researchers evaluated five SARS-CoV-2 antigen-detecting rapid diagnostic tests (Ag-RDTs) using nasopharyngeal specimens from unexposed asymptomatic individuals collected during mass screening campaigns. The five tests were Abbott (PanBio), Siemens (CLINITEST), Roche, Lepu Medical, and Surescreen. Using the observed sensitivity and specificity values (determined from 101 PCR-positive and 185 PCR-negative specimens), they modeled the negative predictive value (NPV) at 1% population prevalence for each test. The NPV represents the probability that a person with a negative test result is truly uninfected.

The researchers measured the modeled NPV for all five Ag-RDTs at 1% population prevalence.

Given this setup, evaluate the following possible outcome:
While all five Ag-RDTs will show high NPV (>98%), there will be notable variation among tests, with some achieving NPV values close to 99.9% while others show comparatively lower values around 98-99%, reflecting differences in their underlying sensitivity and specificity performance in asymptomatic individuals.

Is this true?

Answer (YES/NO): NO